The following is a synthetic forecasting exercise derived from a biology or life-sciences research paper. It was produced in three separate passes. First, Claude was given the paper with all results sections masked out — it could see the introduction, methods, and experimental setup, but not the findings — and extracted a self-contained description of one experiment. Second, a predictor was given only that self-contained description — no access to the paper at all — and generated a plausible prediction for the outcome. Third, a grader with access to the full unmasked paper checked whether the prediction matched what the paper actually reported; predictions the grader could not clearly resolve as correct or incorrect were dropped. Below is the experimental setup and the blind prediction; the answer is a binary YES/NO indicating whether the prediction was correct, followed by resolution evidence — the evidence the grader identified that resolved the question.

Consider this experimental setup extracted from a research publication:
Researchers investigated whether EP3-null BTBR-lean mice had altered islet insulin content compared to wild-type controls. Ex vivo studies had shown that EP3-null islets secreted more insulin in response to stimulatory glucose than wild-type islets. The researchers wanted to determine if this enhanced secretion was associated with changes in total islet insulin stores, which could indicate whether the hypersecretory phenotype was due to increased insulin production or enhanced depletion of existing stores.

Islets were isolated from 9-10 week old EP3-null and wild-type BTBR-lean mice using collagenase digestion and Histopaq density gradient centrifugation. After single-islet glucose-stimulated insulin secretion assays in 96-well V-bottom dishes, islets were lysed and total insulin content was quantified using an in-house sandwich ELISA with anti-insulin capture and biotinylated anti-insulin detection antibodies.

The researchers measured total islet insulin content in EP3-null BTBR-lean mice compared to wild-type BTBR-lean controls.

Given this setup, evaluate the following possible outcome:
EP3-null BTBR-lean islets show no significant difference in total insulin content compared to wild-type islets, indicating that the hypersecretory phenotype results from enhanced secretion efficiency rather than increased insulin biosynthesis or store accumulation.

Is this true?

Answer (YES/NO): NO